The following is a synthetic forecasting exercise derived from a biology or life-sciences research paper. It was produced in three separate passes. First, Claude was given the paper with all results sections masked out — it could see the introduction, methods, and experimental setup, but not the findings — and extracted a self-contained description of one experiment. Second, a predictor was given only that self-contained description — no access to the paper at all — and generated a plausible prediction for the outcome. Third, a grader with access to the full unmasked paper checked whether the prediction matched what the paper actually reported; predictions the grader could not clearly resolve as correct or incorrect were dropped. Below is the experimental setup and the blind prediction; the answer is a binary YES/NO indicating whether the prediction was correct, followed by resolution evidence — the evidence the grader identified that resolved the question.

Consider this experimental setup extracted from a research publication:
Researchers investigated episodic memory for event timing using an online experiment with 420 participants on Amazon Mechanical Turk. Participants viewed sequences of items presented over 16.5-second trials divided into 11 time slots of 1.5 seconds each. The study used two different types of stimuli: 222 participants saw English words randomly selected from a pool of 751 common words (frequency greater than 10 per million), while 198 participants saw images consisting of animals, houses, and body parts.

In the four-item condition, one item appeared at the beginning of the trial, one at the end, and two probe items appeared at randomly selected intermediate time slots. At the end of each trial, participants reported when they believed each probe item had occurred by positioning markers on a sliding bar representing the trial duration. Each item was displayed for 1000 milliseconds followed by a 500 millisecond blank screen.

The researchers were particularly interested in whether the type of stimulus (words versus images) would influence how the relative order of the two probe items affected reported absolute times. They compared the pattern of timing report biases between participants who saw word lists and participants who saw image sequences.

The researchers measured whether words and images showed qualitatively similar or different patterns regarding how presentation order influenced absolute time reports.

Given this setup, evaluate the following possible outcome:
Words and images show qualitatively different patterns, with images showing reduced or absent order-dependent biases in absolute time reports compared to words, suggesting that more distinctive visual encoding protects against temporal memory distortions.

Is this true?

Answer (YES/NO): NO